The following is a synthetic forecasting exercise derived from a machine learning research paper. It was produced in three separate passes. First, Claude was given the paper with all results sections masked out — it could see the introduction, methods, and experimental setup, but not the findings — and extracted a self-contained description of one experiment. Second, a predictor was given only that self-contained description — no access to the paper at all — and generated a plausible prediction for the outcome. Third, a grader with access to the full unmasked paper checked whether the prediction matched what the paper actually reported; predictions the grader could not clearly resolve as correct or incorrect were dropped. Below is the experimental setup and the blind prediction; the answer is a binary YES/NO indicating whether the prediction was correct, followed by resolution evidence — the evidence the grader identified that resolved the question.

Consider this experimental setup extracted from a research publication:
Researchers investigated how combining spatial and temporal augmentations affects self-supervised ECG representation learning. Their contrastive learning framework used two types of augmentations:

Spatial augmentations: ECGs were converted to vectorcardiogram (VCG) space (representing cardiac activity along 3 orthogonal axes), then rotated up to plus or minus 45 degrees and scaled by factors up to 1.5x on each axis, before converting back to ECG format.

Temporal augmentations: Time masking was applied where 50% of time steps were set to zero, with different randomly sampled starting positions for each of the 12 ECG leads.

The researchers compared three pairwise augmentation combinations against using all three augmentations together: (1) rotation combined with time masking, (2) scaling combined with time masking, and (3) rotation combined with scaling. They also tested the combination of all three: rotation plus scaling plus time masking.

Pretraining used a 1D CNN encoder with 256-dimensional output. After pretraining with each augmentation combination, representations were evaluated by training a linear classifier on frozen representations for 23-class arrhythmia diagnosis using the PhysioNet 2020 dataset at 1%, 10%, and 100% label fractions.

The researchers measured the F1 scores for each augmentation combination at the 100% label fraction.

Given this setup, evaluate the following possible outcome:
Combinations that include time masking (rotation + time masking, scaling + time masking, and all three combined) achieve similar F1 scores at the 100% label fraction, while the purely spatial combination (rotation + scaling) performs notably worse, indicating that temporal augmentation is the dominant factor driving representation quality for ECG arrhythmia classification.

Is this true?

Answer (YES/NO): NO